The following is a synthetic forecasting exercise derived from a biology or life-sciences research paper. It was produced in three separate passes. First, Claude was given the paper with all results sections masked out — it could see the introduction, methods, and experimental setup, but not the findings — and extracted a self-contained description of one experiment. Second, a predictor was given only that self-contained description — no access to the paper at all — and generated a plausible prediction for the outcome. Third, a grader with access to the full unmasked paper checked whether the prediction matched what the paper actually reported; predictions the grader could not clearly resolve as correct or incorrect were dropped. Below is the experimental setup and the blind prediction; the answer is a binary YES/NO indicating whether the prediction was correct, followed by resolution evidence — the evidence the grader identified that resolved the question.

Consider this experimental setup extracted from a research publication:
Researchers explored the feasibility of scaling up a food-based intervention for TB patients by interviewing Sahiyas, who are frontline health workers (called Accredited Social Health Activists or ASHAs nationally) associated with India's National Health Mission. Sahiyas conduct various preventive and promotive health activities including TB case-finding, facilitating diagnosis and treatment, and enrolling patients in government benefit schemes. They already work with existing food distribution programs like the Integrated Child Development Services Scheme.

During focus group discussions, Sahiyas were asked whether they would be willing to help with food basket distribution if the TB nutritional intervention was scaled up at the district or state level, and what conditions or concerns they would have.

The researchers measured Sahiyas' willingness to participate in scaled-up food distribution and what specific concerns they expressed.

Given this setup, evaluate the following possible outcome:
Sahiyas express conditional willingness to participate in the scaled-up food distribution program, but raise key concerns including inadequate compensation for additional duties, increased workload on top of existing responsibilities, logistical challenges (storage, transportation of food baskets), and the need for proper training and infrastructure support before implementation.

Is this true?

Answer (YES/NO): NO